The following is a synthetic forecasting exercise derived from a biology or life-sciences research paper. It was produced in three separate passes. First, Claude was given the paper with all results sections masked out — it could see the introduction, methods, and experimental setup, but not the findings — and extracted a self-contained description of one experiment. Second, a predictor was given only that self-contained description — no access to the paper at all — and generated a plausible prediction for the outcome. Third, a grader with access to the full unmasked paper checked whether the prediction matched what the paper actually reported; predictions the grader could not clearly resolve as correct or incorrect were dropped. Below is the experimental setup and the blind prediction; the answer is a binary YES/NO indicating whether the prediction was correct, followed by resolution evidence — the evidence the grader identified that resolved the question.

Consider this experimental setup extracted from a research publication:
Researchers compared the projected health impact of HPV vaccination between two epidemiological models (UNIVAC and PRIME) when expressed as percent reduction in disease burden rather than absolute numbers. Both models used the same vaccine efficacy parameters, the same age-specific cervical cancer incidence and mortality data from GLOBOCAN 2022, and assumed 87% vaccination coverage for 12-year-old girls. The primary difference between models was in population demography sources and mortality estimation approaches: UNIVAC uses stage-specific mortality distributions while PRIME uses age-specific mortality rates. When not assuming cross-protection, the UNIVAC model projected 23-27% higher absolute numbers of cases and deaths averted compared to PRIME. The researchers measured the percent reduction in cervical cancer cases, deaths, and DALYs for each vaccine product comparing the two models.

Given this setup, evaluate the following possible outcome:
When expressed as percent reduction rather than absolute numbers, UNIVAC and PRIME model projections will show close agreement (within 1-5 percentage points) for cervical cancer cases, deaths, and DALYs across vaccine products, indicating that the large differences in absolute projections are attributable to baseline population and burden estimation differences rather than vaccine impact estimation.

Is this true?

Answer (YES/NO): YES